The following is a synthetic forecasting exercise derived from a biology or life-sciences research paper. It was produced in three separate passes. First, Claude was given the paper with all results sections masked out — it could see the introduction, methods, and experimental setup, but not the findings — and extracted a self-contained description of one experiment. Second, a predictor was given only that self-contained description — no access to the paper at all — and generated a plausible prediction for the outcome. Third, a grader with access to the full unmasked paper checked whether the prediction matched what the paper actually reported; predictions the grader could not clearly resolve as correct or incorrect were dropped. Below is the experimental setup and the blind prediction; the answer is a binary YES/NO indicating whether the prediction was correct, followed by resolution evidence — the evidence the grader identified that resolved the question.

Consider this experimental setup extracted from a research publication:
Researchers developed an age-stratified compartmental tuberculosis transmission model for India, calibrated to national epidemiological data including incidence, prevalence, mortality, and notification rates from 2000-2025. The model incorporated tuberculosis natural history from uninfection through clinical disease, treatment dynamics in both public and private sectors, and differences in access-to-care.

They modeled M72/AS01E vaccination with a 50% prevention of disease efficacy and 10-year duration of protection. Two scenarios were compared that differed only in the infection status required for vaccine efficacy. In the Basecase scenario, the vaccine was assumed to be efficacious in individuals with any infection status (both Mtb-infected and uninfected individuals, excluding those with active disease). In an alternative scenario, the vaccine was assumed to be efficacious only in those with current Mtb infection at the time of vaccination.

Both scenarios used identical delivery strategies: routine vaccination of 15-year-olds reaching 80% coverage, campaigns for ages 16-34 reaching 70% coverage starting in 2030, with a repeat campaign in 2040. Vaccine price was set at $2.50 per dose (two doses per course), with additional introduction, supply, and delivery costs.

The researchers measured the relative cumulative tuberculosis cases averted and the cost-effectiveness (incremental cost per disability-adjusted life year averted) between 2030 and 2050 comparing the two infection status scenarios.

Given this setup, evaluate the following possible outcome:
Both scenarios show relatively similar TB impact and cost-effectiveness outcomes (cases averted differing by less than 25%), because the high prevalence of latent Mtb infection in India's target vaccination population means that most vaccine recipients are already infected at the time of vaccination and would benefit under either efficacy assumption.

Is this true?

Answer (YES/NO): NO